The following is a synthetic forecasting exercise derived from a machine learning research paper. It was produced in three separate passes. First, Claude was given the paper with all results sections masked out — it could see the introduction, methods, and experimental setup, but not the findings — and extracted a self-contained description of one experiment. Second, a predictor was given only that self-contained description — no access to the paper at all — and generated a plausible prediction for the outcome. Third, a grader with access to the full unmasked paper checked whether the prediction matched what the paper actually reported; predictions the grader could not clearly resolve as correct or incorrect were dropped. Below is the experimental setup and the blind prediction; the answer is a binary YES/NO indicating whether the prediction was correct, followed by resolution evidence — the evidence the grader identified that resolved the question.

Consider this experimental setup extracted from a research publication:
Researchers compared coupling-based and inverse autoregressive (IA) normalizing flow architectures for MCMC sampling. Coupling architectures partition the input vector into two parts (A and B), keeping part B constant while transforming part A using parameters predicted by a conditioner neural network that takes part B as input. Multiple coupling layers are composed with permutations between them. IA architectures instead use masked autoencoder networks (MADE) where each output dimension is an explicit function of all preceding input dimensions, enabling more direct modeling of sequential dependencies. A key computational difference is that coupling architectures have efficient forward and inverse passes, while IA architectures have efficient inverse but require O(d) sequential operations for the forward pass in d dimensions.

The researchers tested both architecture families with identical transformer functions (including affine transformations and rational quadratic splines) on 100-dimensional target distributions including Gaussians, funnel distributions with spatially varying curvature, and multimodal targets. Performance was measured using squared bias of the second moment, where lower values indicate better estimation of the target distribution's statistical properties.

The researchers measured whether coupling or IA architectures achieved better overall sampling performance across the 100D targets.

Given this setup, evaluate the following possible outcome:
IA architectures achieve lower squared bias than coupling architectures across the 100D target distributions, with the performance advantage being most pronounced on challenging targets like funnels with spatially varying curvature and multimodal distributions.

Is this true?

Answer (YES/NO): NO